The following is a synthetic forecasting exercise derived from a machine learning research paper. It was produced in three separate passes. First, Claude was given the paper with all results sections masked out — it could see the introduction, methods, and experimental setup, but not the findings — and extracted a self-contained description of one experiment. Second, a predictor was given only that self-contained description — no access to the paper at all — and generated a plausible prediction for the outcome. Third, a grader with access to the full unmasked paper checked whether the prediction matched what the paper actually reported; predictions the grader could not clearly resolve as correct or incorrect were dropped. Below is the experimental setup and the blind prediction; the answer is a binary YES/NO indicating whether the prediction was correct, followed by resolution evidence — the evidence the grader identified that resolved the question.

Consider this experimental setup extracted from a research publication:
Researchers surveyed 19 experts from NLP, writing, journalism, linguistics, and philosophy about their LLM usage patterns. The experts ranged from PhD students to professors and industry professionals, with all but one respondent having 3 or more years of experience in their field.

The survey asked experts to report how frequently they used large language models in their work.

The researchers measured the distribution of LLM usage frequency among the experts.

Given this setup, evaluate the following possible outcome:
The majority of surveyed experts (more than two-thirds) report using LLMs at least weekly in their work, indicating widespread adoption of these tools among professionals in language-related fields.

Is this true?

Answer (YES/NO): YES